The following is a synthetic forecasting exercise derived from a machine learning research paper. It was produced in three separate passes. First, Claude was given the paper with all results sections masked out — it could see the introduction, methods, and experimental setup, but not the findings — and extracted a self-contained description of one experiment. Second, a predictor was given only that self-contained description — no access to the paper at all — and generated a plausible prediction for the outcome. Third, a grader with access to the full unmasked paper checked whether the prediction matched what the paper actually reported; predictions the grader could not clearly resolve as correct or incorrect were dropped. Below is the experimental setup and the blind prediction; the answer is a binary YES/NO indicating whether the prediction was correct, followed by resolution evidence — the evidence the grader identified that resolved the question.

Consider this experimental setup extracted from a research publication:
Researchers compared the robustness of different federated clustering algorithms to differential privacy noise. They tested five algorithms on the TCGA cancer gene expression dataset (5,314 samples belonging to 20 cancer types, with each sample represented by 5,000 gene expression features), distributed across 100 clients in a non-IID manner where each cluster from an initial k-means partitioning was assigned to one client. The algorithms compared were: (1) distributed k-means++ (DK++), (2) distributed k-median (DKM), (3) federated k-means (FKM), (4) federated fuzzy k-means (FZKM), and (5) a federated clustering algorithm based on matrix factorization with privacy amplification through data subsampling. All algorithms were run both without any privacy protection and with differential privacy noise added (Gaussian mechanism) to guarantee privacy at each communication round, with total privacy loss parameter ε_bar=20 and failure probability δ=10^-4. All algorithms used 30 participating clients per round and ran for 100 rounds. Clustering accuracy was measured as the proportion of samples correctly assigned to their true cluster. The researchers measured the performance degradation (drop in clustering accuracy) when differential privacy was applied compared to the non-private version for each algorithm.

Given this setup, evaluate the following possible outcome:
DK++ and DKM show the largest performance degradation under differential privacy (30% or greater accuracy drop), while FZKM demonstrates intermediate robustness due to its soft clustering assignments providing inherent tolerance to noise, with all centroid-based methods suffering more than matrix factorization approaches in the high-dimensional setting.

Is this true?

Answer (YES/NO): NO